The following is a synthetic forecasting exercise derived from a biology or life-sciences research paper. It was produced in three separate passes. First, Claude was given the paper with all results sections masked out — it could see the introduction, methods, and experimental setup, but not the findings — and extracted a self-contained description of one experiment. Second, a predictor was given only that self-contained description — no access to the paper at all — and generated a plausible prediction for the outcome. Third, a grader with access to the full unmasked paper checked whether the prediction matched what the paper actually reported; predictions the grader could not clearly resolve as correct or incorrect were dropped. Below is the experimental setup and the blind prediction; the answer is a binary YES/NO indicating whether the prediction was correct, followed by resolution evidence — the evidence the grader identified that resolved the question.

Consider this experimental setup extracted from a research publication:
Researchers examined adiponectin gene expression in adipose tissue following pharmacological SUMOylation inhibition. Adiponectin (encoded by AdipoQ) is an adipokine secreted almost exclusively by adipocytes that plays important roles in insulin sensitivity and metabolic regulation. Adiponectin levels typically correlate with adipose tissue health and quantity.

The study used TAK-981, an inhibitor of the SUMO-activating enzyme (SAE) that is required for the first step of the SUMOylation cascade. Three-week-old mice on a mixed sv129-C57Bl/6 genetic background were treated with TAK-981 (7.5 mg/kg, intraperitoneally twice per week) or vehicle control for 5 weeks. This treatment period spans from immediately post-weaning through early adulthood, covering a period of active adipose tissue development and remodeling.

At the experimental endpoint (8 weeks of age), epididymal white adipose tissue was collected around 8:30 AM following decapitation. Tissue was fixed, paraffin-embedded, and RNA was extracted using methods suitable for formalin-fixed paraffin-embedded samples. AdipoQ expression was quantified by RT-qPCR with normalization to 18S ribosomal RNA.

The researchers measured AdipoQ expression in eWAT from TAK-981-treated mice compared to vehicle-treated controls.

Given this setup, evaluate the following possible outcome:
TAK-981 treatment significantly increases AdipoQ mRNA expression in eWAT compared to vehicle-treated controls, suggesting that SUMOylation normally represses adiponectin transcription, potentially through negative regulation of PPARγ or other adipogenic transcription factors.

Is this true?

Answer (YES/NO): NO